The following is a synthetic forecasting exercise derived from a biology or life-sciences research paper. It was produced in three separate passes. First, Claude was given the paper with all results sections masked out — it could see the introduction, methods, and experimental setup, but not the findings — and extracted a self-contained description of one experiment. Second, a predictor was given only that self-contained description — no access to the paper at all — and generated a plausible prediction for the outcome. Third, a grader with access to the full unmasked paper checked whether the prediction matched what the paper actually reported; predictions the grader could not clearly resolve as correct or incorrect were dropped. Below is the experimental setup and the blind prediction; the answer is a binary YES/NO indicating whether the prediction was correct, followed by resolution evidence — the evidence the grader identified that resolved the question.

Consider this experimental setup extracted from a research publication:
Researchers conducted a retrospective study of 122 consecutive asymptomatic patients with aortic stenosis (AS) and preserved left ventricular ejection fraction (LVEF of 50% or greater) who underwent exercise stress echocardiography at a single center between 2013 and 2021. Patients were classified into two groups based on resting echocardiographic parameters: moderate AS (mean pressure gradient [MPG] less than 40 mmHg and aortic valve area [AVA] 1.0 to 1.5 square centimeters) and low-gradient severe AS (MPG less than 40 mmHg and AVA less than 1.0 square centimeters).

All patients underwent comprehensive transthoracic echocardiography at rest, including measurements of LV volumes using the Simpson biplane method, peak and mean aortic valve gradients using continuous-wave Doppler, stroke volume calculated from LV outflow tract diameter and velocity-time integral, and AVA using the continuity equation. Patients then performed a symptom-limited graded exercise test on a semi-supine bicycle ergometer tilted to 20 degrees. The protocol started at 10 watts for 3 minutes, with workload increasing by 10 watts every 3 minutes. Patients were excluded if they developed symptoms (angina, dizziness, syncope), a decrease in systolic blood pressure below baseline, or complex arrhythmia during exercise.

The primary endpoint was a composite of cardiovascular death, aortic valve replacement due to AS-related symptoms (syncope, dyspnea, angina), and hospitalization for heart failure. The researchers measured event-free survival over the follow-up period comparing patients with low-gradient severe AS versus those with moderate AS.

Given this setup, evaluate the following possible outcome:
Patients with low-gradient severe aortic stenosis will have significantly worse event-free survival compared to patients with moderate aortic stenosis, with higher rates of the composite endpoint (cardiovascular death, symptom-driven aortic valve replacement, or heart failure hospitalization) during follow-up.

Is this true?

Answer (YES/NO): YES